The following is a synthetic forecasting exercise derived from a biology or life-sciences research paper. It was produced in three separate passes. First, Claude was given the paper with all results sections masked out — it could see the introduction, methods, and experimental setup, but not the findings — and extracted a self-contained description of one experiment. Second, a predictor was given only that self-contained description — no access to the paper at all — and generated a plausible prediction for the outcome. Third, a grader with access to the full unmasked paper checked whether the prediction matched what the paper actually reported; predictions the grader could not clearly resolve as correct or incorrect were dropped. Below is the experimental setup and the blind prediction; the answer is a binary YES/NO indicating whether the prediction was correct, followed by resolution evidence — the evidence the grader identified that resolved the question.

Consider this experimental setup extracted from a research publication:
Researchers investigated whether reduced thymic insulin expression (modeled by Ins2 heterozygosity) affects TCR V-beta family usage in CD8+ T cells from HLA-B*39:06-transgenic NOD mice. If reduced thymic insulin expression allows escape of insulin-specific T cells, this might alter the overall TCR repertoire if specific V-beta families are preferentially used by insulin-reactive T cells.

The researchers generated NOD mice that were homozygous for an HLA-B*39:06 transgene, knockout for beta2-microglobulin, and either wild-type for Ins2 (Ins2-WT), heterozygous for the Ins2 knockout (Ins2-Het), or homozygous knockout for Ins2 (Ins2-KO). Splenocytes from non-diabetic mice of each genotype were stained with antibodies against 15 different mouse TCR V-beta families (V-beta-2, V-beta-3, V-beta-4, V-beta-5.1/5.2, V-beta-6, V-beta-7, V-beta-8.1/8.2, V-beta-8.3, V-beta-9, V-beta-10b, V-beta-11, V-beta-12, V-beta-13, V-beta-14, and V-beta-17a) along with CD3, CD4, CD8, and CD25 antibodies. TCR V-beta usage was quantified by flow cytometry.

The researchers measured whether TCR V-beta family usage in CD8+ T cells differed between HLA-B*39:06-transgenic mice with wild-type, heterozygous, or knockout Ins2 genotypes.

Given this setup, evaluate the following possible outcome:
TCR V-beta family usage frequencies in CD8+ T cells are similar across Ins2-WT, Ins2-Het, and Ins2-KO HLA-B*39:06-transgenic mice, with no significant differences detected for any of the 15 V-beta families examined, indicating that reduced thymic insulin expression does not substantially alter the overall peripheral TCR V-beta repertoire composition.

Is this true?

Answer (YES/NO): YES